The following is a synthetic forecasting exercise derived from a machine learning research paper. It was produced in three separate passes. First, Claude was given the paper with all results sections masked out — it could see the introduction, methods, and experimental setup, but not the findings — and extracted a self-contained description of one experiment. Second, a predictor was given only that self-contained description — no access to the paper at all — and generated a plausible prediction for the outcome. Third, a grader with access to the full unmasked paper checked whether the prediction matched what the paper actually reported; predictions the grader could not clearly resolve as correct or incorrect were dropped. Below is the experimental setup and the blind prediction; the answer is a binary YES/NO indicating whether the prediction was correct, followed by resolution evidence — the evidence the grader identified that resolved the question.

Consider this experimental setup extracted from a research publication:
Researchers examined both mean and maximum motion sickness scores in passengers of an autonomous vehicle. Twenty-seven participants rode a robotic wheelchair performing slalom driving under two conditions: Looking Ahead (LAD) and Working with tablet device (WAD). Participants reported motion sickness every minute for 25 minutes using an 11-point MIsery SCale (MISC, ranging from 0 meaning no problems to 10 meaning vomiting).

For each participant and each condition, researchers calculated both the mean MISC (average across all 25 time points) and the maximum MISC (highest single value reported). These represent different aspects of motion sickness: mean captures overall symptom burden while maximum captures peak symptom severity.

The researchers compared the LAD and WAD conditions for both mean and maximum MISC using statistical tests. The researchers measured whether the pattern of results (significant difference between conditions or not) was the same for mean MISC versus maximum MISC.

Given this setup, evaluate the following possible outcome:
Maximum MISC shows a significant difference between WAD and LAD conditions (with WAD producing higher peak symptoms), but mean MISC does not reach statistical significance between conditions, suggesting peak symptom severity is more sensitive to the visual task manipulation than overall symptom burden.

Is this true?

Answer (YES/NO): NO